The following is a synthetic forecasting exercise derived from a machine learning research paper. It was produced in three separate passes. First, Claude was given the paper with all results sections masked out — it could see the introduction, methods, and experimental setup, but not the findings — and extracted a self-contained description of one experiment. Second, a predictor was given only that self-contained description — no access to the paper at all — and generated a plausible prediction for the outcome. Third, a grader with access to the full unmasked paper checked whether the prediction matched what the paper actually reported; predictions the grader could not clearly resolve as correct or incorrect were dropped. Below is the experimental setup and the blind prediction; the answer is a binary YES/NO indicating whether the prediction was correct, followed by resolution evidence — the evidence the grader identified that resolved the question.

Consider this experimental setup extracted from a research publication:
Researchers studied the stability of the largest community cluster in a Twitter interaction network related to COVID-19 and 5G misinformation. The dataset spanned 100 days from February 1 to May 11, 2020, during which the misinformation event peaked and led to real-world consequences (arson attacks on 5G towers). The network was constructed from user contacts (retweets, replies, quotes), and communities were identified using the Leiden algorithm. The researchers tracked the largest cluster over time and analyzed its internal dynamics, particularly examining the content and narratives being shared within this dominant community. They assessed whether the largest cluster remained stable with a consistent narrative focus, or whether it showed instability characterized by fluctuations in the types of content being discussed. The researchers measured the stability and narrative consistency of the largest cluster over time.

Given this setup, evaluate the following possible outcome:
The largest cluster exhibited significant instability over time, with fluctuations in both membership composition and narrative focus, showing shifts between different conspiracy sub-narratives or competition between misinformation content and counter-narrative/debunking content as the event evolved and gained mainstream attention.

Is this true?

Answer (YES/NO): YES